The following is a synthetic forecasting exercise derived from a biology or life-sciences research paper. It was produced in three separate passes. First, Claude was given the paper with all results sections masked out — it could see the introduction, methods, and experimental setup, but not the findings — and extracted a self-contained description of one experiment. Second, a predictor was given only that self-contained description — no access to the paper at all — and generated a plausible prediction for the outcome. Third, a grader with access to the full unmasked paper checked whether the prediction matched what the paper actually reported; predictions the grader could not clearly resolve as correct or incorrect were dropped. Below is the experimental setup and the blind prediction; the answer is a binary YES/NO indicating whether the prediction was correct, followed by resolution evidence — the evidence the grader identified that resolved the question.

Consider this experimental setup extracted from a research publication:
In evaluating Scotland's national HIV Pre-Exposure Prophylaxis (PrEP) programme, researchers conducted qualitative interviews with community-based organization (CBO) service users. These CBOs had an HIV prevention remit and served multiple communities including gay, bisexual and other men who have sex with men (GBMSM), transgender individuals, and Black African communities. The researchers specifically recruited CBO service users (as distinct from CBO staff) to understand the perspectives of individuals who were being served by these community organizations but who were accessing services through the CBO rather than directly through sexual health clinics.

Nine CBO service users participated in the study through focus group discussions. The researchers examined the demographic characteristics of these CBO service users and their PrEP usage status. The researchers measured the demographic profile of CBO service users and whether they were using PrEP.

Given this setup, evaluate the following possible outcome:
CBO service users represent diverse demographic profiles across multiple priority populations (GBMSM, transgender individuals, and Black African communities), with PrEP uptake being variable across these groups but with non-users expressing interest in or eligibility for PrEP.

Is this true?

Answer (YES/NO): NO